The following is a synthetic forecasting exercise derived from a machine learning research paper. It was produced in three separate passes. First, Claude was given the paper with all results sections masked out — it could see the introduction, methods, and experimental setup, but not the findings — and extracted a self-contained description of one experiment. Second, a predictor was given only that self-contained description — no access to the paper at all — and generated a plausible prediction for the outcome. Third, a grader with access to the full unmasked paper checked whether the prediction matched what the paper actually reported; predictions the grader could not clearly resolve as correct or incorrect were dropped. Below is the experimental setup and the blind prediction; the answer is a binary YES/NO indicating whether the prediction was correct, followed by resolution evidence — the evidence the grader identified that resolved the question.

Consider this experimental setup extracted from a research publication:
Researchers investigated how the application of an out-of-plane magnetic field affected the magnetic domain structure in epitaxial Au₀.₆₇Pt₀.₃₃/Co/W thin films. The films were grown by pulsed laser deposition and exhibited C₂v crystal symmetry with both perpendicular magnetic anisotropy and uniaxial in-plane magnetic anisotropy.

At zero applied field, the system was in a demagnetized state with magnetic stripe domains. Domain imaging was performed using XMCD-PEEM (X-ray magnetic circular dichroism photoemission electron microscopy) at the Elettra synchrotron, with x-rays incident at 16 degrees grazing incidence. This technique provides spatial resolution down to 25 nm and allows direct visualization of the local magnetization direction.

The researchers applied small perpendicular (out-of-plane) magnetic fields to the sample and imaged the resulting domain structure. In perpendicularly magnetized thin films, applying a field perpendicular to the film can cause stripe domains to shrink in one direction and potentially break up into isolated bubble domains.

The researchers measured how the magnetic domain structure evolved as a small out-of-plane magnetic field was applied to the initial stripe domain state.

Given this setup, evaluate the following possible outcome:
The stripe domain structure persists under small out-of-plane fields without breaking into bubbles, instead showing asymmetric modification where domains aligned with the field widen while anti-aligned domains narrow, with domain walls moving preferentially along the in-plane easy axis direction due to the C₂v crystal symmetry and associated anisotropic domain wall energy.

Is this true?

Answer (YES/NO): NO